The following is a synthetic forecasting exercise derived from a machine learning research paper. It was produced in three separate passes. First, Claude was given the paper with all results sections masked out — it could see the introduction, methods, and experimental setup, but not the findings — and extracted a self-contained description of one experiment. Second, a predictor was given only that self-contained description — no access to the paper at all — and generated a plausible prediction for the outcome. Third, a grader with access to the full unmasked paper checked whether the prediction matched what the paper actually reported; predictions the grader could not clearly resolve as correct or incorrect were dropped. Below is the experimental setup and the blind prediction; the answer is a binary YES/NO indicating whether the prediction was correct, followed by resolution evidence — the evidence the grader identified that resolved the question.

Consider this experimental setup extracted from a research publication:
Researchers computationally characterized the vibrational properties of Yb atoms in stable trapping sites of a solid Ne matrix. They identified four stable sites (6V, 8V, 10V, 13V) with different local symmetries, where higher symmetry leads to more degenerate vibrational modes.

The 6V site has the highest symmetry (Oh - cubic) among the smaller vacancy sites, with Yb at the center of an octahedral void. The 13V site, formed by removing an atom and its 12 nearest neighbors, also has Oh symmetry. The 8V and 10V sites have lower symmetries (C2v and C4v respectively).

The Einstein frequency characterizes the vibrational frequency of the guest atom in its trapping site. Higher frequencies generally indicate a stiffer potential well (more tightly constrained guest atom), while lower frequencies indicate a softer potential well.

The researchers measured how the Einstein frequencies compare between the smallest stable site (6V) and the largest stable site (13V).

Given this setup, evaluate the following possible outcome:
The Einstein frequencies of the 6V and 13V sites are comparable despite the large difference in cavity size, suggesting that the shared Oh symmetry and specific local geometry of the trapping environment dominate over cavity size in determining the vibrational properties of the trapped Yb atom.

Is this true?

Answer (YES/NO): NO